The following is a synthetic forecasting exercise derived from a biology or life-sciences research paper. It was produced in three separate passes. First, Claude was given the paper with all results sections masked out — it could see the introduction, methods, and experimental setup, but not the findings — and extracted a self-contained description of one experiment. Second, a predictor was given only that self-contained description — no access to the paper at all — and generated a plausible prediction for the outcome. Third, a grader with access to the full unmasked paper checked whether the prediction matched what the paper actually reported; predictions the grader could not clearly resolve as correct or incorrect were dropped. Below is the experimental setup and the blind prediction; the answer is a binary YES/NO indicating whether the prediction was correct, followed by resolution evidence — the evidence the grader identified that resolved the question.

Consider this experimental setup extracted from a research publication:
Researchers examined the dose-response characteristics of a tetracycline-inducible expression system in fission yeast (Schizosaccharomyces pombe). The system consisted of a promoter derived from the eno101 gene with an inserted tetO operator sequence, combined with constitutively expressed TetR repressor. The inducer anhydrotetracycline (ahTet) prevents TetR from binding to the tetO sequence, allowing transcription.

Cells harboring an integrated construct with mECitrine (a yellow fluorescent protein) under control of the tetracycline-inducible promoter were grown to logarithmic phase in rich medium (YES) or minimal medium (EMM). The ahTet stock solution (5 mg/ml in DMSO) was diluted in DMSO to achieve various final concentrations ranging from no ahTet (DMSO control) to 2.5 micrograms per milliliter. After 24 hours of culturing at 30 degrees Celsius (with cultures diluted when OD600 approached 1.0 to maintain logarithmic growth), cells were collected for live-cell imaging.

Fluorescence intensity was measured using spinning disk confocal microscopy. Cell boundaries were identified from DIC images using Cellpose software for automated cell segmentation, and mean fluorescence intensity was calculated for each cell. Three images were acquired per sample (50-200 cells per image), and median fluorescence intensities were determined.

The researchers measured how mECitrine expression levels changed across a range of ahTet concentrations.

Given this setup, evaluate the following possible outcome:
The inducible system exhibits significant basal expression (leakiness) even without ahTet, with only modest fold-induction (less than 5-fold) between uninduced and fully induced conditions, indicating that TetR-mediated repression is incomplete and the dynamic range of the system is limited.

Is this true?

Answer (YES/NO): NO